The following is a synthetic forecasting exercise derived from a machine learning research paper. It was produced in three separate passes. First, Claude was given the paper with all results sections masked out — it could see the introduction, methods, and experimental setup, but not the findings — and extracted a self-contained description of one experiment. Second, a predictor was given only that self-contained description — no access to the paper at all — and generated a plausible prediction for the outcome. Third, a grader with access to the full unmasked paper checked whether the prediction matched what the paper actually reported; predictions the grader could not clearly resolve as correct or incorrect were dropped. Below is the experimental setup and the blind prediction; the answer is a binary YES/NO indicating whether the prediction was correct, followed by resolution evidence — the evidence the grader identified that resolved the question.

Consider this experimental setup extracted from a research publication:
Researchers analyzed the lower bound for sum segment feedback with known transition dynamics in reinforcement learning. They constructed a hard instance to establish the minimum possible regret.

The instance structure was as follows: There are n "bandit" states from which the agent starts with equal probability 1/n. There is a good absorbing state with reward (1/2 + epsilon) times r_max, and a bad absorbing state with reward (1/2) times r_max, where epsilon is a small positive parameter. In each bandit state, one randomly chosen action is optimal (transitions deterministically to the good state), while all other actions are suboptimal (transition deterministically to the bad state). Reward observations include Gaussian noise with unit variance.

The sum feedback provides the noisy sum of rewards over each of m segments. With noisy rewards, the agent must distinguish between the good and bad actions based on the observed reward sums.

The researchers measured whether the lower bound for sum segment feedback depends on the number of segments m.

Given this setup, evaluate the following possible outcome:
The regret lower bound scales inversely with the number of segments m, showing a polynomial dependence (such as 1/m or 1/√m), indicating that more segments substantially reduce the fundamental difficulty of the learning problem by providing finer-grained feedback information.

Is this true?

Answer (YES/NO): NO